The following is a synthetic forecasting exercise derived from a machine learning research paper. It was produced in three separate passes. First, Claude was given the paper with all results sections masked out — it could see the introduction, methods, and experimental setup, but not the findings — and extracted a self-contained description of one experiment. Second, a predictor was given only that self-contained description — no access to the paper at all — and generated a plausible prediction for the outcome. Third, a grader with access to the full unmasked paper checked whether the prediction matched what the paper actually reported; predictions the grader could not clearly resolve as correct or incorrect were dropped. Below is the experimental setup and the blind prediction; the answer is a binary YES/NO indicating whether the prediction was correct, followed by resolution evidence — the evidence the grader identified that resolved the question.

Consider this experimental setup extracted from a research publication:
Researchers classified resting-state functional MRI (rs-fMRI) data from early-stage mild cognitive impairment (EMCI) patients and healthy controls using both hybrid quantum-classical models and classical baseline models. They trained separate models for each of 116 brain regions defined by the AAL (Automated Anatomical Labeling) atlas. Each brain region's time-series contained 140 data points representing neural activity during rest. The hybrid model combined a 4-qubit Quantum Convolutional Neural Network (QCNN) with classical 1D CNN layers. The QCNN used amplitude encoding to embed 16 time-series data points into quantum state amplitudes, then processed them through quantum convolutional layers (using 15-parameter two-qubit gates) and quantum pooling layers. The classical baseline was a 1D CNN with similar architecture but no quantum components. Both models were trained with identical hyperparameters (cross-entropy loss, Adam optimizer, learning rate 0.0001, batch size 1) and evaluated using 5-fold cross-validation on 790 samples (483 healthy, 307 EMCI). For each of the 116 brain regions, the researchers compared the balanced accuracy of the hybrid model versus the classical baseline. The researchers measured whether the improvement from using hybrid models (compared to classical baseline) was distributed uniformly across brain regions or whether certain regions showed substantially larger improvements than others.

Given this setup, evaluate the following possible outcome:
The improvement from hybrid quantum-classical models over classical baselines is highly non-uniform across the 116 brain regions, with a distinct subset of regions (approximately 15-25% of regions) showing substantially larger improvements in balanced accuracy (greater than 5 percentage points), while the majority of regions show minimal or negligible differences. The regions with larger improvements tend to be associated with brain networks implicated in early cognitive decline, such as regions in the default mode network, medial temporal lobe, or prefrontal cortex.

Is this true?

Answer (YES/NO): NO